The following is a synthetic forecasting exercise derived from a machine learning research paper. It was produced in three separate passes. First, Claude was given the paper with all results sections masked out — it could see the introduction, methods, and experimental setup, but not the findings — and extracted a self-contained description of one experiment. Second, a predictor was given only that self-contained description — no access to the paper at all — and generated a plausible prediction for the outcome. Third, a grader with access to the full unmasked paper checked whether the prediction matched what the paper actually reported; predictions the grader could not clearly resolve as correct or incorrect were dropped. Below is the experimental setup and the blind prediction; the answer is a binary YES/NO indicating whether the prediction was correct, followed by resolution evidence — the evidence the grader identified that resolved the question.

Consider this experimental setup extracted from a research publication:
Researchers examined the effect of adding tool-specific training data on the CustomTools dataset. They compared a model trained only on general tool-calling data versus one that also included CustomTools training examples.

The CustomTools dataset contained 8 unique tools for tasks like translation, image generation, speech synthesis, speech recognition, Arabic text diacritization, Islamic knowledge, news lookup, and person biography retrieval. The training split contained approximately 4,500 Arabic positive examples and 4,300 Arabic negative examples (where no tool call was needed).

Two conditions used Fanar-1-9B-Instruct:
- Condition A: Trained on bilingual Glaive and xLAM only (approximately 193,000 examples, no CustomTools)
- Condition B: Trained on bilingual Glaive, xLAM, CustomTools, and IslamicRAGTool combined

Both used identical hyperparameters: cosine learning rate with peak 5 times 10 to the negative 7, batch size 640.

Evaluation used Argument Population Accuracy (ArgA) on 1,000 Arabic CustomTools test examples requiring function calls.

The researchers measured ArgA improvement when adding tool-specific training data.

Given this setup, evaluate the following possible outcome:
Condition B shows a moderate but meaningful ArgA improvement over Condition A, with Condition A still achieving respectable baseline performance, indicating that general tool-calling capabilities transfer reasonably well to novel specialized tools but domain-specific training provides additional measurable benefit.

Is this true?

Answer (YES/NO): NO